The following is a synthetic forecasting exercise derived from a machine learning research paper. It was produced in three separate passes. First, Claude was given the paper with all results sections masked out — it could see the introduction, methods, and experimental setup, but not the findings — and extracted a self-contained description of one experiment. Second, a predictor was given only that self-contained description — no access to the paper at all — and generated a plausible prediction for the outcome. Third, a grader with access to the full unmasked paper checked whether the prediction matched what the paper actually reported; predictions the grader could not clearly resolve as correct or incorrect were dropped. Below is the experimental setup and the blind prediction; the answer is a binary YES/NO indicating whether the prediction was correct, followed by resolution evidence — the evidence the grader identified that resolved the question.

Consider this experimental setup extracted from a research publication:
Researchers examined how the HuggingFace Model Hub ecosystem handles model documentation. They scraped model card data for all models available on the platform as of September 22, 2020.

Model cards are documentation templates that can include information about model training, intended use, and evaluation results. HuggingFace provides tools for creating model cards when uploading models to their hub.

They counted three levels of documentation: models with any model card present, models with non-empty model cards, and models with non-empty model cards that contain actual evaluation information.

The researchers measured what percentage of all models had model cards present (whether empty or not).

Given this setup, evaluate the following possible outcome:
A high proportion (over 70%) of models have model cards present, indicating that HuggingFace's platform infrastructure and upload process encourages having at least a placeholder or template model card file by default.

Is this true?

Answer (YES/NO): NO